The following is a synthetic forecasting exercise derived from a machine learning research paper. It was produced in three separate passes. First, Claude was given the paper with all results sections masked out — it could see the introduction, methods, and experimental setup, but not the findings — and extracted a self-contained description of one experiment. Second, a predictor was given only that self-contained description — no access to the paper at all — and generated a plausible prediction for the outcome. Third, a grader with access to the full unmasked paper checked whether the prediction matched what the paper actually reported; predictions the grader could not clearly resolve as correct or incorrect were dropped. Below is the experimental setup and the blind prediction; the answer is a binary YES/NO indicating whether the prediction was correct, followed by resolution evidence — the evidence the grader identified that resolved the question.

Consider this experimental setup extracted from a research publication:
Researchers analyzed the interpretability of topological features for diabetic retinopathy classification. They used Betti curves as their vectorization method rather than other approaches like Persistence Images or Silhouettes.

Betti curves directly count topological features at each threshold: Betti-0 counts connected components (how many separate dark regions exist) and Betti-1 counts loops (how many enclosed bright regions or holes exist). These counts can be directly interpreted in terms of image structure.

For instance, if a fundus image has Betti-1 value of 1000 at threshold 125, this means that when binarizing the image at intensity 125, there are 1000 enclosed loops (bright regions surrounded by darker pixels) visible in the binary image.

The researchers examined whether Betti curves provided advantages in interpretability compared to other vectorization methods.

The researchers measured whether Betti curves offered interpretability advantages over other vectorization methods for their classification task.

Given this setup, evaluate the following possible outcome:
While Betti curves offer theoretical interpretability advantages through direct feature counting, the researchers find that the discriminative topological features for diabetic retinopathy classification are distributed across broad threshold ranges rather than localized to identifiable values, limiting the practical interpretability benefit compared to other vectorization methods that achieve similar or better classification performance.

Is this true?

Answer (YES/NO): NO